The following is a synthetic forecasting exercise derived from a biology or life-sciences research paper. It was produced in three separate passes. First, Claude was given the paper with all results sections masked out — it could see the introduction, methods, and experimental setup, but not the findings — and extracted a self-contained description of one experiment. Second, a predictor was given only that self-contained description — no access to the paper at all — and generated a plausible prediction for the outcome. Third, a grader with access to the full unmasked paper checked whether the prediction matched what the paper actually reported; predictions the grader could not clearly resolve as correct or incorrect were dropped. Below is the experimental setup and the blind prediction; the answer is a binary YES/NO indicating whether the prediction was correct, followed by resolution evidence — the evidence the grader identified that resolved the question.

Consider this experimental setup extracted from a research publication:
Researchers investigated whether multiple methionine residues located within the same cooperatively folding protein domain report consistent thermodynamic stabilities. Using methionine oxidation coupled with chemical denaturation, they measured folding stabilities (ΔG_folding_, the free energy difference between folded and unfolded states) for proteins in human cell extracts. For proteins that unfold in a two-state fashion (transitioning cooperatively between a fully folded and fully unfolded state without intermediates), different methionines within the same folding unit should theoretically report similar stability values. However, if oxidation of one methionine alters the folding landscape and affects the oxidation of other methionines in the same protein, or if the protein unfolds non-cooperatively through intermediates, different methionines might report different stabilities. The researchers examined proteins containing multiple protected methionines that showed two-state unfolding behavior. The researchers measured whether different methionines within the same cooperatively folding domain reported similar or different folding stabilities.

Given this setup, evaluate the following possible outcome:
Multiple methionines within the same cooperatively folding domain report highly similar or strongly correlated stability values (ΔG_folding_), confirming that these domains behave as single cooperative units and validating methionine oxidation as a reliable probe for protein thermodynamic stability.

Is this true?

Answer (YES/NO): YES